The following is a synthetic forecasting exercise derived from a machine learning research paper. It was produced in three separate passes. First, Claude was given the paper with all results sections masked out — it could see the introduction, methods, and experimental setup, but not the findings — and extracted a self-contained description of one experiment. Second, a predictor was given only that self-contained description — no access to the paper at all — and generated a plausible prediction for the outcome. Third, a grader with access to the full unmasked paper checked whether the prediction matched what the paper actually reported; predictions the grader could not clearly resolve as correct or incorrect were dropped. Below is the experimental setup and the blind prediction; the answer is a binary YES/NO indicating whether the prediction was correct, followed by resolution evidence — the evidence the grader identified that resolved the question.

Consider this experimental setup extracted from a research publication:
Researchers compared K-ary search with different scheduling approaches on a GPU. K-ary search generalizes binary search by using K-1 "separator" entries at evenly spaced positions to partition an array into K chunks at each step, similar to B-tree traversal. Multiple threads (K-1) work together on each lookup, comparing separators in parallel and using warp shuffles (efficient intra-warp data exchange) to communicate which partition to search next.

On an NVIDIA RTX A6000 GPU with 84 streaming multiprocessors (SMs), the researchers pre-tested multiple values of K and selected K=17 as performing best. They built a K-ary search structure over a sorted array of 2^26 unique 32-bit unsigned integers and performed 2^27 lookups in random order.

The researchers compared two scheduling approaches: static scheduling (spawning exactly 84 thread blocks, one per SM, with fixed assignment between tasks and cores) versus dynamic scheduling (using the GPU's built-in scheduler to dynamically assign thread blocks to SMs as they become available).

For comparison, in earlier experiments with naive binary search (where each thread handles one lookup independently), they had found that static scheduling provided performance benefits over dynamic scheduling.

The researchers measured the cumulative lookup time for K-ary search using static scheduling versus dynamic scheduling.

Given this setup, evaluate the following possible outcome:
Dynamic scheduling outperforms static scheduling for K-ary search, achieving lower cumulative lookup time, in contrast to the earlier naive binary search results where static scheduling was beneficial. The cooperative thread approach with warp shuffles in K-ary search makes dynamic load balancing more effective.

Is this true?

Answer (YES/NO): YES